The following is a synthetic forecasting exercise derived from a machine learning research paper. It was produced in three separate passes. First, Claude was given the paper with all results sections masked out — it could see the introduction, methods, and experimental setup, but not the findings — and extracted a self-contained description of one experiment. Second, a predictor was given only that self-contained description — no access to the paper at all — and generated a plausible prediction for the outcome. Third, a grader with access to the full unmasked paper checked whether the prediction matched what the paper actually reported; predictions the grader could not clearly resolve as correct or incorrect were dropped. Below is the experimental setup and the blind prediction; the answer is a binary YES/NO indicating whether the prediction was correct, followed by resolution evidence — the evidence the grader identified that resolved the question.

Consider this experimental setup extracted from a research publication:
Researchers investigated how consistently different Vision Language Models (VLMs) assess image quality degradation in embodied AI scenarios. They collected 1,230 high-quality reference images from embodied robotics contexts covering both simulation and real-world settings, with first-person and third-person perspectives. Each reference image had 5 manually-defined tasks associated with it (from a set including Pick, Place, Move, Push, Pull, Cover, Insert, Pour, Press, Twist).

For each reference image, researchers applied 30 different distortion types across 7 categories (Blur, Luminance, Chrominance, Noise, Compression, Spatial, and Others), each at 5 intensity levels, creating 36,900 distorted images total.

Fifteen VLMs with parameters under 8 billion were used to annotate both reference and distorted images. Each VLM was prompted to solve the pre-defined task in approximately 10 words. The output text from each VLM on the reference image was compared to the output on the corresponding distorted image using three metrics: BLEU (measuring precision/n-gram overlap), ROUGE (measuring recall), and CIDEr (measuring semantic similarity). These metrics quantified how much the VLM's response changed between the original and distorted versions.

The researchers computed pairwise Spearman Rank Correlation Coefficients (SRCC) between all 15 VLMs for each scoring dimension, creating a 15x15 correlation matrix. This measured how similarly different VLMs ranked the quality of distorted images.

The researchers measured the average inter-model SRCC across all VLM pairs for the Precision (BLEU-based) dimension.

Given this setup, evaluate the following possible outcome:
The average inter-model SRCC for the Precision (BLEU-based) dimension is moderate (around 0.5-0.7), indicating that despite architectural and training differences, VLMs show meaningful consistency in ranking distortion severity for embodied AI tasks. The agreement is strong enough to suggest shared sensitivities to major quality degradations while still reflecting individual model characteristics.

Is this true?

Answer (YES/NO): NO